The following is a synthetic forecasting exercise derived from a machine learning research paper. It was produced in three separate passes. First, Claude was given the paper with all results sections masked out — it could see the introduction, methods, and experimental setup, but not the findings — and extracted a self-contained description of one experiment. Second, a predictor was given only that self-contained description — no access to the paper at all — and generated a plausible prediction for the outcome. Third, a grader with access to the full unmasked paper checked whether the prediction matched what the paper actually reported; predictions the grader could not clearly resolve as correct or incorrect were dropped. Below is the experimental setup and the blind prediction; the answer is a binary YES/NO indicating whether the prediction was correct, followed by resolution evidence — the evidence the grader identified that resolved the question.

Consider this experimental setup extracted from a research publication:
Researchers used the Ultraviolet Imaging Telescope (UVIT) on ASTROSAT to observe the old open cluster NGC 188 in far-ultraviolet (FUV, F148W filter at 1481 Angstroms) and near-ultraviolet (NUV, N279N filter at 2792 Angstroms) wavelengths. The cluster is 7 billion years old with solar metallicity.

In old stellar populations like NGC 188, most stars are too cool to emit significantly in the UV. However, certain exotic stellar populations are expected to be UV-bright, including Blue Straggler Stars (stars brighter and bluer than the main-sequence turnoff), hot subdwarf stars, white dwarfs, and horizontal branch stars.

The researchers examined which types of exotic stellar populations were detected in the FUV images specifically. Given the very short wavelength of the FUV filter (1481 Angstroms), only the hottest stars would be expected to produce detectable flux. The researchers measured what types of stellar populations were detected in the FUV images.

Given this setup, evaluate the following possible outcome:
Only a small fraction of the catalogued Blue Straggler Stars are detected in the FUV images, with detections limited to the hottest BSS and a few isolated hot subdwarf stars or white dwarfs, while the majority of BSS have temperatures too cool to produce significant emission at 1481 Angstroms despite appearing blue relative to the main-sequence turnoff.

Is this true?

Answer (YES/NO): NO